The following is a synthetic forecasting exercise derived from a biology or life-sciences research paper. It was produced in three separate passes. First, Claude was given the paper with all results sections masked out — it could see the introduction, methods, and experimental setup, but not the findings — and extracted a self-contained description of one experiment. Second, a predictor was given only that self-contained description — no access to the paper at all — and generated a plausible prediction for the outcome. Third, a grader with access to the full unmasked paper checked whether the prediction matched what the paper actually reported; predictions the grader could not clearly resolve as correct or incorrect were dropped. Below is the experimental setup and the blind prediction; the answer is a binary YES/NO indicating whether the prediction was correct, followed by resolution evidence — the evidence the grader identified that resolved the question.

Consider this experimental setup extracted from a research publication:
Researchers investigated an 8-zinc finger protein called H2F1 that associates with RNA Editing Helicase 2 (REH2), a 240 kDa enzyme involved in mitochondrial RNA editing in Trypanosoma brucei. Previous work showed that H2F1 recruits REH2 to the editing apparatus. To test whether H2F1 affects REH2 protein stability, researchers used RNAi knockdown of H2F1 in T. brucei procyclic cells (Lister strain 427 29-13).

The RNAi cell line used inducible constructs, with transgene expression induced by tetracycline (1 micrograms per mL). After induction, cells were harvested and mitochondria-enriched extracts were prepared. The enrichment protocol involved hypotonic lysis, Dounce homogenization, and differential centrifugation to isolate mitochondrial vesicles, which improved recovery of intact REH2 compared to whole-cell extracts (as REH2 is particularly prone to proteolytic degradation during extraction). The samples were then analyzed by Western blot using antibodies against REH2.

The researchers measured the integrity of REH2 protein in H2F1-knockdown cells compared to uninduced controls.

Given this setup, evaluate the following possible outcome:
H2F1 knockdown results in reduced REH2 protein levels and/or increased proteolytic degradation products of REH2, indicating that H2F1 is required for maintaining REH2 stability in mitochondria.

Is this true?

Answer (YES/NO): YES